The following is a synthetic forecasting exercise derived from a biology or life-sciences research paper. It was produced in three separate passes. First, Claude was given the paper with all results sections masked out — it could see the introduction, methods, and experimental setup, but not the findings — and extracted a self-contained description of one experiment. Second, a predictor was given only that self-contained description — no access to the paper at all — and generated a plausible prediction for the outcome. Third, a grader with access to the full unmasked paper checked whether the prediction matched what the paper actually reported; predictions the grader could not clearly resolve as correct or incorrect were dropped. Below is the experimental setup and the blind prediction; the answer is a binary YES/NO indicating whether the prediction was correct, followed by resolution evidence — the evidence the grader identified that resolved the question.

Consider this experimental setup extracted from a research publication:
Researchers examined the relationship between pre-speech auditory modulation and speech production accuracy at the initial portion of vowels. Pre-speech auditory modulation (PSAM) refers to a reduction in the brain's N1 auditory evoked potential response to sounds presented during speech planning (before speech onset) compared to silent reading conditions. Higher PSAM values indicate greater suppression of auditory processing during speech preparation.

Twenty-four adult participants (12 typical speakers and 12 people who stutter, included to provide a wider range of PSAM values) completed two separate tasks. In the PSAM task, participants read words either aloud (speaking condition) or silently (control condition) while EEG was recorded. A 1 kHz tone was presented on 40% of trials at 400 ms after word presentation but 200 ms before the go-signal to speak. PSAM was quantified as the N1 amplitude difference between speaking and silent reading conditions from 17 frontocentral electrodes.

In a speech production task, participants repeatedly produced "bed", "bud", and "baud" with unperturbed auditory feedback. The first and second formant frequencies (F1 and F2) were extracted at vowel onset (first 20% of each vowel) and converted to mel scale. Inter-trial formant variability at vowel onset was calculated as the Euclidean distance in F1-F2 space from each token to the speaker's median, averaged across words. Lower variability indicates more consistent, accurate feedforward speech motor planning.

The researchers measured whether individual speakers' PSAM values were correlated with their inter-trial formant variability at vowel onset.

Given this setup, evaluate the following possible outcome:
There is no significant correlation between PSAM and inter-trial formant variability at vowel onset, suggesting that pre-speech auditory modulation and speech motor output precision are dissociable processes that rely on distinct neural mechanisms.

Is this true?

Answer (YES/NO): NO